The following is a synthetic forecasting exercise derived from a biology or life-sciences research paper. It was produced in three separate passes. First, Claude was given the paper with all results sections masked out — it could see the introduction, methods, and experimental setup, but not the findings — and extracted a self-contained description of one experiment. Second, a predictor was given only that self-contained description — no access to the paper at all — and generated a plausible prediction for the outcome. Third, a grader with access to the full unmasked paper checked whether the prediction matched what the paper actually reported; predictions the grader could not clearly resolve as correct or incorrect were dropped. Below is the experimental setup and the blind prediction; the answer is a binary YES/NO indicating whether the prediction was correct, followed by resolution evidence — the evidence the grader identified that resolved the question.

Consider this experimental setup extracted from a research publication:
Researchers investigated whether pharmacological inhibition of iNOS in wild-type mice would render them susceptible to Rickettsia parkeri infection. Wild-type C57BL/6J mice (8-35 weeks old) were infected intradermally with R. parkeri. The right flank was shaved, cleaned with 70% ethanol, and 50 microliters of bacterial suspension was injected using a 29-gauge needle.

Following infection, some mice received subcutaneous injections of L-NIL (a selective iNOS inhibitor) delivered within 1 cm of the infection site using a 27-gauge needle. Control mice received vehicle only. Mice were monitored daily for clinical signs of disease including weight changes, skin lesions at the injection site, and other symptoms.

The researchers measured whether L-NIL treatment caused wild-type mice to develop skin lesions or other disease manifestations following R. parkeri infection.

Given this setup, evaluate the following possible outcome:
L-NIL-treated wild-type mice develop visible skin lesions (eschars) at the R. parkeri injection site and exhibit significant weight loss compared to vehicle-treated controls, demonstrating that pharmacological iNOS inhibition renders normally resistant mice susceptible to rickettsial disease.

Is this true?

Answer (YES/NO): NO